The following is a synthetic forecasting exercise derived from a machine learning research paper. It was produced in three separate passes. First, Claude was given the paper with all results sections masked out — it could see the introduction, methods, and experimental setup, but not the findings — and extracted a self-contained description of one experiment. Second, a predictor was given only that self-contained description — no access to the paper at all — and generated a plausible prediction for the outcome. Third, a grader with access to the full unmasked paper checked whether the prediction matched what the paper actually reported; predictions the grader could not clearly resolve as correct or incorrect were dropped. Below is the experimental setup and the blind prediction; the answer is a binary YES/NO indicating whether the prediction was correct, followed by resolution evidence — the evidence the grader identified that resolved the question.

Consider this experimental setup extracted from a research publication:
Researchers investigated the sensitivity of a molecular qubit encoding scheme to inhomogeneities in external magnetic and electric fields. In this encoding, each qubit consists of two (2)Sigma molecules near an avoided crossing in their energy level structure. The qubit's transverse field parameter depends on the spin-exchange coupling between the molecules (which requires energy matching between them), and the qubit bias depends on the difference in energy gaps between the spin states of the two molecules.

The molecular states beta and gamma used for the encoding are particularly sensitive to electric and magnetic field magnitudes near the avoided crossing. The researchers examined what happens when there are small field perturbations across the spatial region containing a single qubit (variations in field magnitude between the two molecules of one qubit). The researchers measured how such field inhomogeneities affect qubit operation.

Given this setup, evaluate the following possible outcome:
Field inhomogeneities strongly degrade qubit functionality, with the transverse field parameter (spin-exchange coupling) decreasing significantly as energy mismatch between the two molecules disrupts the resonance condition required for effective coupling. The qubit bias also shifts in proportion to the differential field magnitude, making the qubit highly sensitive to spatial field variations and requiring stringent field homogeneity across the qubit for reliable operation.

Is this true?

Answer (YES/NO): YES